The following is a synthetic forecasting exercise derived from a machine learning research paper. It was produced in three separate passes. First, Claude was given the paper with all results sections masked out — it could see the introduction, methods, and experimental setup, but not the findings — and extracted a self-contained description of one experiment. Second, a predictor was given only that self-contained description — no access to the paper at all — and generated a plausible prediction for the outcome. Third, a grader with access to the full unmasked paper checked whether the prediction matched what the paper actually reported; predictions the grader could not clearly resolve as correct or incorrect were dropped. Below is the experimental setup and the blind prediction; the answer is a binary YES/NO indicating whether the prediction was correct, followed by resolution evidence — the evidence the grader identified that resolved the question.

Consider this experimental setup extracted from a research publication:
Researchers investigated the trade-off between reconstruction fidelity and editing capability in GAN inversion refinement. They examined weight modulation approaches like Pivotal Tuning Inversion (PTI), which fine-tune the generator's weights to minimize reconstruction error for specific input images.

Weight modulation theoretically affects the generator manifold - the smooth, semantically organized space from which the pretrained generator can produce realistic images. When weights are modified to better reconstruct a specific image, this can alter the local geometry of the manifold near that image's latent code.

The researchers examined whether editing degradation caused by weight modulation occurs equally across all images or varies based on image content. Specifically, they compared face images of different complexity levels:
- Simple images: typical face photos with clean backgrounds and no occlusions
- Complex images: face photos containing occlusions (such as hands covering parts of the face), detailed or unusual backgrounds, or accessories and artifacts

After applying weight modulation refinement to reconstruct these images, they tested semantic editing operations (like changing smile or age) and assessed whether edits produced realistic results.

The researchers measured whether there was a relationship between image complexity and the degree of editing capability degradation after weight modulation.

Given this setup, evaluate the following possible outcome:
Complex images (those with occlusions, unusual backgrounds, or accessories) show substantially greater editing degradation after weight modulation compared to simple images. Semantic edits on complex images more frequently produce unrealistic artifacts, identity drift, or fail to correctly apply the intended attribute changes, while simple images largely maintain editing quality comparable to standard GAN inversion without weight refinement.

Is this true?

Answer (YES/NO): YES